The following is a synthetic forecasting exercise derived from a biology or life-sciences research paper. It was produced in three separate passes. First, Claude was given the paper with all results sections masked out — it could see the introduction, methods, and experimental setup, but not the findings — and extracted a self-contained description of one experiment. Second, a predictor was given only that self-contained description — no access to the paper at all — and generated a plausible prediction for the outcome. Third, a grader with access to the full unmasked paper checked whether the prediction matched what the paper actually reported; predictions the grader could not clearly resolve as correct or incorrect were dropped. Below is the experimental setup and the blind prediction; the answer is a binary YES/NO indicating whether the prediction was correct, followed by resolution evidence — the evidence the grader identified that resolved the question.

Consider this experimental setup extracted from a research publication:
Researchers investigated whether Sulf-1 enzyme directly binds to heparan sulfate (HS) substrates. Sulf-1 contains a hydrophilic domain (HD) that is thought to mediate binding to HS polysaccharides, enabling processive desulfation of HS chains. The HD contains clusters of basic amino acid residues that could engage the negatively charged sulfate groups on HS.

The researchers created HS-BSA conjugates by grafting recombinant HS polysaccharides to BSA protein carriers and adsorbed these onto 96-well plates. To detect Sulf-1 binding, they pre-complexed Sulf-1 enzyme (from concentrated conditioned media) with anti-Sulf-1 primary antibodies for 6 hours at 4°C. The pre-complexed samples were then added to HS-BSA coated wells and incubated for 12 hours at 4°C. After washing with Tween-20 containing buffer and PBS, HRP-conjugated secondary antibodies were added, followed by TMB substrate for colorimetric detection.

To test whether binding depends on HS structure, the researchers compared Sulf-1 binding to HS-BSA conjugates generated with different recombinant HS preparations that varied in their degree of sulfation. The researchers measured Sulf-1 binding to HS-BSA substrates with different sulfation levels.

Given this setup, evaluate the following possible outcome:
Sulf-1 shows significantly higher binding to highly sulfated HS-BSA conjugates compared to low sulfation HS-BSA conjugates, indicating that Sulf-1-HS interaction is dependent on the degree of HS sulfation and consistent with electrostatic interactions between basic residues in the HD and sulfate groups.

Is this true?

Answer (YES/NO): NO